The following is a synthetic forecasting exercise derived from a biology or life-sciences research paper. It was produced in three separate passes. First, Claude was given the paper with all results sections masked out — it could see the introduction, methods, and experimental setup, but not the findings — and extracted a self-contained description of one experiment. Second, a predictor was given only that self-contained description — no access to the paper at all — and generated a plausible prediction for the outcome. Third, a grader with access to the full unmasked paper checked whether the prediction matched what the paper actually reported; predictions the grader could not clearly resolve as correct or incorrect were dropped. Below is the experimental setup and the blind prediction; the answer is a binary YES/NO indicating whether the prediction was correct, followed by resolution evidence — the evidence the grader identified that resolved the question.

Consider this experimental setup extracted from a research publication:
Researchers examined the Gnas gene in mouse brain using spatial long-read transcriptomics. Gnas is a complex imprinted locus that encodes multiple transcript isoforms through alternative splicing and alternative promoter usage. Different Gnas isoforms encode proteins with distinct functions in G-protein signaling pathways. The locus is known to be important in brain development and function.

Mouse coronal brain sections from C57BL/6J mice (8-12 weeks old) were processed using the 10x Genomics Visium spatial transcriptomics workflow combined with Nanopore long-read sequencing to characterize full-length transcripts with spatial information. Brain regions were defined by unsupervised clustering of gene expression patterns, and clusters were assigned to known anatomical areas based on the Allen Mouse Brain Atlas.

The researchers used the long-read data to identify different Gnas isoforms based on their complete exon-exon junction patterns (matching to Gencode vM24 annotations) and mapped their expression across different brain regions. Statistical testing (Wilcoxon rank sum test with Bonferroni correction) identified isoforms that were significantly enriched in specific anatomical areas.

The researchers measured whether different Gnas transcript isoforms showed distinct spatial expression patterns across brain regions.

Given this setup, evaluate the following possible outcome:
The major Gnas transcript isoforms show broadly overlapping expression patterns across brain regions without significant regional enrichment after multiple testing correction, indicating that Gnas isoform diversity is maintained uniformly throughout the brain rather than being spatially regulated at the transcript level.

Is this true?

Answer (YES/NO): NO